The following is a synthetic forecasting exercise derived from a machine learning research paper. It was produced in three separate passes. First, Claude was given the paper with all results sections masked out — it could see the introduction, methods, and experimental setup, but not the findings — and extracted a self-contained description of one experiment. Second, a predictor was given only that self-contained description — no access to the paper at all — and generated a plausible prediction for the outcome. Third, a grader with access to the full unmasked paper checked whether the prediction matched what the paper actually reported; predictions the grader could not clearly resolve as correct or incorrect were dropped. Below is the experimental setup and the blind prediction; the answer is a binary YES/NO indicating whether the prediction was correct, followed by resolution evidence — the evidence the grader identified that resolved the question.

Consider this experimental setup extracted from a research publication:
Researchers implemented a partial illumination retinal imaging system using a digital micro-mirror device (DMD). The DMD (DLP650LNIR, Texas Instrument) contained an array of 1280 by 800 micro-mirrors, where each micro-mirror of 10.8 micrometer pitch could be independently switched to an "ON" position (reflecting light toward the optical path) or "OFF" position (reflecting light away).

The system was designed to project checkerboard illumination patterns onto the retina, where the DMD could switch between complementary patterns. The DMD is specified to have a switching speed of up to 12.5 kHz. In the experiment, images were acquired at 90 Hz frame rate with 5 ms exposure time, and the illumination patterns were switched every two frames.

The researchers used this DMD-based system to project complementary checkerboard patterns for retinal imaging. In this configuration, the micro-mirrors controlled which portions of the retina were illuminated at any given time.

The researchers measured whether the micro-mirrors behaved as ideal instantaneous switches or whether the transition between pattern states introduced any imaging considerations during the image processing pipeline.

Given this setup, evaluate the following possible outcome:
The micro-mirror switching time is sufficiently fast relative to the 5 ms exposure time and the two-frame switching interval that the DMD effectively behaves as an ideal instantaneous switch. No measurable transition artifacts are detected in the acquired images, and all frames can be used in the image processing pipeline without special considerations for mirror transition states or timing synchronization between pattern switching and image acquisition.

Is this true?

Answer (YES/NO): NO